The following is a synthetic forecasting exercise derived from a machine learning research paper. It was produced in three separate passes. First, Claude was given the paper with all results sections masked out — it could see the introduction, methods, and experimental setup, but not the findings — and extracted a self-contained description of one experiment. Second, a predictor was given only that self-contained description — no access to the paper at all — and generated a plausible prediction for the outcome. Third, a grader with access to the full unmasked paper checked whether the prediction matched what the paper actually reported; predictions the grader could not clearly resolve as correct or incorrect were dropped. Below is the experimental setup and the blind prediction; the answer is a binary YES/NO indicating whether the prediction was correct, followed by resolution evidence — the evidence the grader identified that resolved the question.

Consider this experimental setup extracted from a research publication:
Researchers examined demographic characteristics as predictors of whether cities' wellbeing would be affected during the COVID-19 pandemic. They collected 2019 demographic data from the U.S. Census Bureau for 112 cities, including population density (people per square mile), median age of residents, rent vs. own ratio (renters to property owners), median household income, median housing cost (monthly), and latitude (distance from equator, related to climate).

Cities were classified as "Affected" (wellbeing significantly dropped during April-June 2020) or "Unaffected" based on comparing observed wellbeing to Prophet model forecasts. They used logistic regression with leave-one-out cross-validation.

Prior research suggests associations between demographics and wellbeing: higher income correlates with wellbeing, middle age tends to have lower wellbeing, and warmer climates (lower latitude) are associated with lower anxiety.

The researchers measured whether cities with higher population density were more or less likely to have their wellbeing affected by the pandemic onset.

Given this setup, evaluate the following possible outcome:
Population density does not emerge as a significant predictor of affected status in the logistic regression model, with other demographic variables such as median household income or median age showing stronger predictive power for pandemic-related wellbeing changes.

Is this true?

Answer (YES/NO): NO